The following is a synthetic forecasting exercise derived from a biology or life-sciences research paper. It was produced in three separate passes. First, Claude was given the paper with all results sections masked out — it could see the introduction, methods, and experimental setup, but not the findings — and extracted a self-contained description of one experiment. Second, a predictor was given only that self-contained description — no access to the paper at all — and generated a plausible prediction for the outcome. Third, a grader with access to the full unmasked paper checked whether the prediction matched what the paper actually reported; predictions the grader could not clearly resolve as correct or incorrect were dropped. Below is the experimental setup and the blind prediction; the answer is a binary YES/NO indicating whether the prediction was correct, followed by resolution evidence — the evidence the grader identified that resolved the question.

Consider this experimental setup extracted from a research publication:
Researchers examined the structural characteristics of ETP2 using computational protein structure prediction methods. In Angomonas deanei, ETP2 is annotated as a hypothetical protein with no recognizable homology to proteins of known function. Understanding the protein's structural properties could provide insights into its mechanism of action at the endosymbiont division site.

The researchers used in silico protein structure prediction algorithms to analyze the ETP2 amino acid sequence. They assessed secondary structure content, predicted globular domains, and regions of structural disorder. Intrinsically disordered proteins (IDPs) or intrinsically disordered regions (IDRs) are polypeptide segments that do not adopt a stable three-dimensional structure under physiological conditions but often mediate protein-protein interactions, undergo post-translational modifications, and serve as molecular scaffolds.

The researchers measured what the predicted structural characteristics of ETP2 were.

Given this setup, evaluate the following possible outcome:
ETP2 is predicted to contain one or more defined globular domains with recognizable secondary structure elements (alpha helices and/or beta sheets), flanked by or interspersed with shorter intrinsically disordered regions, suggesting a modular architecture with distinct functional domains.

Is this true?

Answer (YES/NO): NO